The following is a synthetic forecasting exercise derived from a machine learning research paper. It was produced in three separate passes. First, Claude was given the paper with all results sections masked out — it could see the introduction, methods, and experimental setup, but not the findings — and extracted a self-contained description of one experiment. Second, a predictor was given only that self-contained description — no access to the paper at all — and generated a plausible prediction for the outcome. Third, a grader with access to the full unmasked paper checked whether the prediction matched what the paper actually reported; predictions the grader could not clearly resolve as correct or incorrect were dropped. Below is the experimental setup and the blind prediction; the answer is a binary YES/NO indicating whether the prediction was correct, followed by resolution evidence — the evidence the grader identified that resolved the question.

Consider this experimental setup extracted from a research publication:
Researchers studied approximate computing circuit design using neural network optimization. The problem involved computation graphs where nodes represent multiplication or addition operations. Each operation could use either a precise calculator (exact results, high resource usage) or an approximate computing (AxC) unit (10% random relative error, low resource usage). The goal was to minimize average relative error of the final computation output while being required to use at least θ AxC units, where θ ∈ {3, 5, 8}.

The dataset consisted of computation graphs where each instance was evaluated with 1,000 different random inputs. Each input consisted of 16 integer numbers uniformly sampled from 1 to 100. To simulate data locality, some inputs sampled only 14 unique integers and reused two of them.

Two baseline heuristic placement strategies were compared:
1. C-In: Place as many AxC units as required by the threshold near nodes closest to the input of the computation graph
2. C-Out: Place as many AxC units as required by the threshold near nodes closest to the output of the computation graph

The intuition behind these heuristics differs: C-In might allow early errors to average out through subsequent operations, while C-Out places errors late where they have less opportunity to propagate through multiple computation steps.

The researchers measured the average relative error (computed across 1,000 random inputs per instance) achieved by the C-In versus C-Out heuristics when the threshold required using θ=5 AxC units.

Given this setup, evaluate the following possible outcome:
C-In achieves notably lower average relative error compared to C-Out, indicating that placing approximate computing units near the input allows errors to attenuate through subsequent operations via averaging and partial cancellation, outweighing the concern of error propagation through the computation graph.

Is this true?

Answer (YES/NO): NO